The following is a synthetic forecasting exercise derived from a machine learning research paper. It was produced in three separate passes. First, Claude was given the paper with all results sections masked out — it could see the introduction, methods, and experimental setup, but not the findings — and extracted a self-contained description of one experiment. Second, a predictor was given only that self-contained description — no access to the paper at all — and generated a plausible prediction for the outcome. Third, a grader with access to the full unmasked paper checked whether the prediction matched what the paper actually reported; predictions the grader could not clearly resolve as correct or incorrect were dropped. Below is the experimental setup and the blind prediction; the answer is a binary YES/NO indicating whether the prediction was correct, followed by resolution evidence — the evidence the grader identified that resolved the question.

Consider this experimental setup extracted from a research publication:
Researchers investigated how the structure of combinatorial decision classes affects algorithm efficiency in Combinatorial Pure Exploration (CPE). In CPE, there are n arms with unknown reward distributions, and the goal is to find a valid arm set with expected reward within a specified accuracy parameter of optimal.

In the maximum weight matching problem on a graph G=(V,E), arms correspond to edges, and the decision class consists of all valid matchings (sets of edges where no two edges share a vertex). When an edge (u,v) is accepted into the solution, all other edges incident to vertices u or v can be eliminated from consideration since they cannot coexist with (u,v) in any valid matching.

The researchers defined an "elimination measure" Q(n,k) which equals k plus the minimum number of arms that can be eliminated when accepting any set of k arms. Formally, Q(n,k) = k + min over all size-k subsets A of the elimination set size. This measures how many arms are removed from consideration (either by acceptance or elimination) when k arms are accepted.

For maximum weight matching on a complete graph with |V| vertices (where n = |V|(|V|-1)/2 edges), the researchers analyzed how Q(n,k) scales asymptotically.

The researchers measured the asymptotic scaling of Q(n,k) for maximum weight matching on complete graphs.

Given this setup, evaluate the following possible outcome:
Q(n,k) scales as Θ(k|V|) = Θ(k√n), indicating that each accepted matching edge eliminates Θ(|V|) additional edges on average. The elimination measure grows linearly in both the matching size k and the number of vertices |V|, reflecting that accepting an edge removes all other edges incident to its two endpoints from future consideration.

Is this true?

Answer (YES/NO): YES